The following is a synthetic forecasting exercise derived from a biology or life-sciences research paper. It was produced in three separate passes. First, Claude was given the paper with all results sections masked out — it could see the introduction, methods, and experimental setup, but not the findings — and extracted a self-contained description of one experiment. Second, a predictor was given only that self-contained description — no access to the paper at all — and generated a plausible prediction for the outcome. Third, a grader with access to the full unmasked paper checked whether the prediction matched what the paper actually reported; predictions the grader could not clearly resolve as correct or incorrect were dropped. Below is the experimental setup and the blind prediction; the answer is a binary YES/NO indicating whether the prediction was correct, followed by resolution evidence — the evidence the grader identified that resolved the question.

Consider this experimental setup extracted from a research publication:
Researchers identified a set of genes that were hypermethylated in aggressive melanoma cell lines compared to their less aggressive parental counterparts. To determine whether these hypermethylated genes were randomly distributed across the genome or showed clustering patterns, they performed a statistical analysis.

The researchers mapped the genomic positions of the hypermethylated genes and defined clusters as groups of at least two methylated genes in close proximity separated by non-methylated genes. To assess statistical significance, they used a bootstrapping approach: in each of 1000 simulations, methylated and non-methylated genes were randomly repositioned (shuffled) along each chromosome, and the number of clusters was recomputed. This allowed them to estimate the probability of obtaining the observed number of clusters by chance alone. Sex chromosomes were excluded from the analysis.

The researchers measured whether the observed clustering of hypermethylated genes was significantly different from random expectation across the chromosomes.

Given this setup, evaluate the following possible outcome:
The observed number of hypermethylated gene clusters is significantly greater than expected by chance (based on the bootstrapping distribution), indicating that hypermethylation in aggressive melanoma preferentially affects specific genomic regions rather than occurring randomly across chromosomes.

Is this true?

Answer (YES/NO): YES